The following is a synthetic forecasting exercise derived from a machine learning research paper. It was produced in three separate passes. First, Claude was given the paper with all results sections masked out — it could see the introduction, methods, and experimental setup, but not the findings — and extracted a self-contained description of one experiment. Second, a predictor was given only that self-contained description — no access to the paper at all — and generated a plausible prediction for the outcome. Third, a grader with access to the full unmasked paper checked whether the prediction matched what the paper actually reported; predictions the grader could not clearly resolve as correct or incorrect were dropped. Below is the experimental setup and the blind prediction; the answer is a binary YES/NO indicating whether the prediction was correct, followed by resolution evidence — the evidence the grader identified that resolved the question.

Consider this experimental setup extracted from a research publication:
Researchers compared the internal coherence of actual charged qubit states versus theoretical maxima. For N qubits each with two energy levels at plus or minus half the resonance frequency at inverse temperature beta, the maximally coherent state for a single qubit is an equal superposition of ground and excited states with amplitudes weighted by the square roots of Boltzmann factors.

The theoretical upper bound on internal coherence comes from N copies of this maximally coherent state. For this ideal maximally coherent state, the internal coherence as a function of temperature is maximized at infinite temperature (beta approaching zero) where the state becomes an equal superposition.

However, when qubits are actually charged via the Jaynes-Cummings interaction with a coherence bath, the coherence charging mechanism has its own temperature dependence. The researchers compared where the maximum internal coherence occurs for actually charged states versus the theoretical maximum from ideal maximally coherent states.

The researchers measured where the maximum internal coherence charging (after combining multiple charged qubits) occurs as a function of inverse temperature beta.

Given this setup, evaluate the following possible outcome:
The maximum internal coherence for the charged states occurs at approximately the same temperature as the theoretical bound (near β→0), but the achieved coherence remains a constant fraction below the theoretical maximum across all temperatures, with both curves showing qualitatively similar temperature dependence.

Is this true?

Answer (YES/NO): NO